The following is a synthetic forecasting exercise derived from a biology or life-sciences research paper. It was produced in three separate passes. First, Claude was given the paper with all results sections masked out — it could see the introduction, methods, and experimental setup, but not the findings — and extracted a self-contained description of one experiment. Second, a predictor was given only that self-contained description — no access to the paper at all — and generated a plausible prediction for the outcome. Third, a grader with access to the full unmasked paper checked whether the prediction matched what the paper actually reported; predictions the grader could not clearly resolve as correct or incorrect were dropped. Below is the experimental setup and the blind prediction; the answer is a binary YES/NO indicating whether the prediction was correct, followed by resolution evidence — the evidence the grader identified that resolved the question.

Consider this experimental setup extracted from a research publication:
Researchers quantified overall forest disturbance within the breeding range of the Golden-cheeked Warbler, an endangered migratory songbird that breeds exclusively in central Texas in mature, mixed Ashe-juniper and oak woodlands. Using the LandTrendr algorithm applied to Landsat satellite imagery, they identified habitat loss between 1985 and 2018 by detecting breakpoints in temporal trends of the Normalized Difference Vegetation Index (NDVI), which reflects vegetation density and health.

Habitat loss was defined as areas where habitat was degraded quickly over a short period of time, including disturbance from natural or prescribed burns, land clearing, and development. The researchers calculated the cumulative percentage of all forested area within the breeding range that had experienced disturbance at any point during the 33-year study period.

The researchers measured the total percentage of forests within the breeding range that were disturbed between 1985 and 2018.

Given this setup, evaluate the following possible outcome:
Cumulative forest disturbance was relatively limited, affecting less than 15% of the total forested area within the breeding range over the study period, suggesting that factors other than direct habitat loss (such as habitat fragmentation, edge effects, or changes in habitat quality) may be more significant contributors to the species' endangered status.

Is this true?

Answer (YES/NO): YES